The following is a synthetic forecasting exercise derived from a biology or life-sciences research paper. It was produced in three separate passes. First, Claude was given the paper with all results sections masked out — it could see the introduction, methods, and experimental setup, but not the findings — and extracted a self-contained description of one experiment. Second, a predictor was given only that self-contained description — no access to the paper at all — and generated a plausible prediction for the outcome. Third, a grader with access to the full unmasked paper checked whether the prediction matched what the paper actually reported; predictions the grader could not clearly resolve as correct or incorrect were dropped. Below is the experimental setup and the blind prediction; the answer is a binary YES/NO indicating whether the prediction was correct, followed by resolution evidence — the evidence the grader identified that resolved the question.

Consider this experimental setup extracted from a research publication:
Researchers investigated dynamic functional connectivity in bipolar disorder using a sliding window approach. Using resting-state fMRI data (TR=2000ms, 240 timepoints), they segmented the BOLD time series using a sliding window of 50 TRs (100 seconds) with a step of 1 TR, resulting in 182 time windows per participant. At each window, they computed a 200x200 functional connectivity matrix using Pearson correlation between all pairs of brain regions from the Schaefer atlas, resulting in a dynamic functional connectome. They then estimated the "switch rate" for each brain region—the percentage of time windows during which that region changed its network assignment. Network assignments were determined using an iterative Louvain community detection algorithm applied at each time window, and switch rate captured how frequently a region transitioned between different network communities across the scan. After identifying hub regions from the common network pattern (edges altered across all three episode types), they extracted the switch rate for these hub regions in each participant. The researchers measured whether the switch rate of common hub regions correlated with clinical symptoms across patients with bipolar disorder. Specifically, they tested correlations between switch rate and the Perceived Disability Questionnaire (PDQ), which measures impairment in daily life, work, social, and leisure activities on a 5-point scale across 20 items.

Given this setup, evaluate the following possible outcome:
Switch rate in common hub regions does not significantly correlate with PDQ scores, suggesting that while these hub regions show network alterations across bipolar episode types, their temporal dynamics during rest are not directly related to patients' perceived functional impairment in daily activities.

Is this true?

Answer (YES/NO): NO